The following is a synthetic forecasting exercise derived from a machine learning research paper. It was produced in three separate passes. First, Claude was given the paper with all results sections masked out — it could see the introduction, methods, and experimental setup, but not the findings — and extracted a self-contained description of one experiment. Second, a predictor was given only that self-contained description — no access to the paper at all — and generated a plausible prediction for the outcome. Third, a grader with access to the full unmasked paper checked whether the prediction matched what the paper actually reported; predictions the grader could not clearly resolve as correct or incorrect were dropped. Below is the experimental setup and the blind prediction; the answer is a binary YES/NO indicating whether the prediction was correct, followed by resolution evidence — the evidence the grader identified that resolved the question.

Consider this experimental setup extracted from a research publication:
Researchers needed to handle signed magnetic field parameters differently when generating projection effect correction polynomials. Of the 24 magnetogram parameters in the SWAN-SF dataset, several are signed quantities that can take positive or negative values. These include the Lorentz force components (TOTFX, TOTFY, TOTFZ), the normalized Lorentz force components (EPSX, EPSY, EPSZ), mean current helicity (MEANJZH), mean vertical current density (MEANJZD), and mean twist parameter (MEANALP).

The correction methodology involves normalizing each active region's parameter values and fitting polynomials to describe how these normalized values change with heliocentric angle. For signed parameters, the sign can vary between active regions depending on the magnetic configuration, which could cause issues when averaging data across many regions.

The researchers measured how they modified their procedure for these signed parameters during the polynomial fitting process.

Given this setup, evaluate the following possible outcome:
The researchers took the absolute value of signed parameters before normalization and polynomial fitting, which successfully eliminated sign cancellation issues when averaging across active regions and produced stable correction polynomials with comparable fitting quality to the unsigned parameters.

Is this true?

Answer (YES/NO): NO